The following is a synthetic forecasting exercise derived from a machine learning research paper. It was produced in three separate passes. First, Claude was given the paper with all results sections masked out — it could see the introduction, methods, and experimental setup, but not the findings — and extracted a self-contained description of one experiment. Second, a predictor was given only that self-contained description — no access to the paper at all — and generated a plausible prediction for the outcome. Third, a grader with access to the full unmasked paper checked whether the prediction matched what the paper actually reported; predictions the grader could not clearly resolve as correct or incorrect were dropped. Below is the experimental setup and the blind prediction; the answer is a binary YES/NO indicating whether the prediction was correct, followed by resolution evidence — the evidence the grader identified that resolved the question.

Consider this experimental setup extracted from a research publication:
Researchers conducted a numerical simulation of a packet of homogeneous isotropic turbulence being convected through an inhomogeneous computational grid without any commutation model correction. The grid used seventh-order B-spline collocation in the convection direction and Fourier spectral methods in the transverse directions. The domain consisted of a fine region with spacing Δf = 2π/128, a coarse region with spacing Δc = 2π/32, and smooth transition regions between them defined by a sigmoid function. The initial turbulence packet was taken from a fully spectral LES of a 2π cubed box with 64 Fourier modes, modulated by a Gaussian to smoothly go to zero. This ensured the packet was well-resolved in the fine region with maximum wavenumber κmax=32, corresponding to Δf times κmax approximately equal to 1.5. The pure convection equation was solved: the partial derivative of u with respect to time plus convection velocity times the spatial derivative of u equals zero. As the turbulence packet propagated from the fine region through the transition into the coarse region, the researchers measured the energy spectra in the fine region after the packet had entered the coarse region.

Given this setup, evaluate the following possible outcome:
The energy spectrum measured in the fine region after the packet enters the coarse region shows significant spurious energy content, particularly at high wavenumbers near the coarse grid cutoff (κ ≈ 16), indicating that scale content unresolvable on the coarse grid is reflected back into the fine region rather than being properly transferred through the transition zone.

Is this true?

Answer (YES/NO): NO